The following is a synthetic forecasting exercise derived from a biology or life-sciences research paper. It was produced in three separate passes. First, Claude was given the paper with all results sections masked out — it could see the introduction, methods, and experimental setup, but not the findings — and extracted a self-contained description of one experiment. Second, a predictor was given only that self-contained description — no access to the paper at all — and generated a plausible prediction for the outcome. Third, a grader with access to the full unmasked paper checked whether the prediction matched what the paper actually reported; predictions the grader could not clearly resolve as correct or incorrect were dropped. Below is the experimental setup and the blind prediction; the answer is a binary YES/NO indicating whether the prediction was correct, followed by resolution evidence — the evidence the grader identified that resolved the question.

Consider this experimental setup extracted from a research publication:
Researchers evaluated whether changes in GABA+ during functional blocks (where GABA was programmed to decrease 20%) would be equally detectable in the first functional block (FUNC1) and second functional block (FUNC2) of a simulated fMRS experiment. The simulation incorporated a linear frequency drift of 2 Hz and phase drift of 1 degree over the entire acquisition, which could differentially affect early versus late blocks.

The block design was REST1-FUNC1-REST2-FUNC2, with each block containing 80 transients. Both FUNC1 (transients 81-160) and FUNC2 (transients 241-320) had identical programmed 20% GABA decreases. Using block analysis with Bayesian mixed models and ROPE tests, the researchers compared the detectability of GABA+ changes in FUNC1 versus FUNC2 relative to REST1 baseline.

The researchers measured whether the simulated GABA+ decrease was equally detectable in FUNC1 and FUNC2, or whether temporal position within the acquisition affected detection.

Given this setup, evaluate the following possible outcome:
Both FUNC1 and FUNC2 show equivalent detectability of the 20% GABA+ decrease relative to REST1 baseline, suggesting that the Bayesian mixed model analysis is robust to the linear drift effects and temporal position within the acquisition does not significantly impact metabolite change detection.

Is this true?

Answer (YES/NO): NO